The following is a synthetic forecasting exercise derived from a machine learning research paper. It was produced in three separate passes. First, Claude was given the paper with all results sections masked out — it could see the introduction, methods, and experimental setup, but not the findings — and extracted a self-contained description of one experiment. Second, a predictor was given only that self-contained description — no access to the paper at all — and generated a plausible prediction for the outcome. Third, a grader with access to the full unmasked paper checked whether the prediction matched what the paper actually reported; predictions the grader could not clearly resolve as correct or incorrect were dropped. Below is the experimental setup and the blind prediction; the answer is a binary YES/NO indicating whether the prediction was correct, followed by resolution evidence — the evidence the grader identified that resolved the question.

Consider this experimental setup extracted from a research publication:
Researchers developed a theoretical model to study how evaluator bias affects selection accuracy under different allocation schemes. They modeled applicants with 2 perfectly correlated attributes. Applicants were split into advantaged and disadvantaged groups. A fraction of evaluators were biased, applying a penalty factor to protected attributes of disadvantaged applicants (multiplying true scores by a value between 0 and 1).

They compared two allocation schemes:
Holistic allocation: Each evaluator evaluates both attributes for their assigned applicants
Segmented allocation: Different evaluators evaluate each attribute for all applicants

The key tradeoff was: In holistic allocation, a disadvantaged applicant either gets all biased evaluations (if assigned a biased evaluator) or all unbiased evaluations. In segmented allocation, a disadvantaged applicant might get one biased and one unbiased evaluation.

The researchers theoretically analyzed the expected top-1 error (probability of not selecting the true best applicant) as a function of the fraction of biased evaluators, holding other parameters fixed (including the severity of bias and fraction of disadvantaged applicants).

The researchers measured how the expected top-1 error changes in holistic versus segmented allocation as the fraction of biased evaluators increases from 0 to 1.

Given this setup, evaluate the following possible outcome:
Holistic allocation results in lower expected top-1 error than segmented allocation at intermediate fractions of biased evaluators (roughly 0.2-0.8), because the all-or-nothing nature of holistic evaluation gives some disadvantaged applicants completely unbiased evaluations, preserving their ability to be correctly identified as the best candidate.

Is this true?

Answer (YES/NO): NO